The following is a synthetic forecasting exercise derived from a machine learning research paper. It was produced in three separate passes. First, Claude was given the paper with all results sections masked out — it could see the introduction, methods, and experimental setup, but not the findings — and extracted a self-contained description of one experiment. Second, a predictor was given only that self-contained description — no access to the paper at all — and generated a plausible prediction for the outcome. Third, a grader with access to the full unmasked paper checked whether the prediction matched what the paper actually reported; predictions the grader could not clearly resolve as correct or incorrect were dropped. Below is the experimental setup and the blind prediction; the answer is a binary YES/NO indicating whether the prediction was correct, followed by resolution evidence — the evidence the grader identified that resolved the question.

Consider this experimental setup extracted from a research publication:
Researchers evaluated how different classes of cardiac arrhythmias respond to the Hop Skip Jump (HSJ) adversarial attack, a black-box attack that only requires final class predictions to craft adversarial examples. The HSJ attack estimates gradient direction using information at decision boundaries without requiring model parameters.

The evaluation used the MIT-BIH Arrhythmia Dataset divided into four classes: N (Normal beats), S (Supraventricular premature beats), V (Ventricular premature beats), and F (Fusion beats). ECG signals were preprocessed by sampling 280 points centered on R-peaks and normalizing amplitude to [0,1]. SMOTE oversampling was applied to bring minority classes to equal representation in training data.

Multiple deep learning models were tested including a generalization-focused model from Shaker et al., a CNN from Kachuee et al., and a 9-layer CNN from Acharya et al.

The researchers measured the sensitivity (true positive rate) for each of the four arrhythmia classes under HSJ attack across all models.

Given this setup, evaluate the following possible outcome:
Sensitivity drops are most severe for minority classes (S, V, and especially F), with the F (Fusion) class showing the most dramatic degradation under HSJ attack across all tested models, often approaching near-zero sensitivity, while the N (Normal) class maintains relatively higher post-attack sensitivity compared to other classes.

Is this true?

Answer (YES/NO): NO